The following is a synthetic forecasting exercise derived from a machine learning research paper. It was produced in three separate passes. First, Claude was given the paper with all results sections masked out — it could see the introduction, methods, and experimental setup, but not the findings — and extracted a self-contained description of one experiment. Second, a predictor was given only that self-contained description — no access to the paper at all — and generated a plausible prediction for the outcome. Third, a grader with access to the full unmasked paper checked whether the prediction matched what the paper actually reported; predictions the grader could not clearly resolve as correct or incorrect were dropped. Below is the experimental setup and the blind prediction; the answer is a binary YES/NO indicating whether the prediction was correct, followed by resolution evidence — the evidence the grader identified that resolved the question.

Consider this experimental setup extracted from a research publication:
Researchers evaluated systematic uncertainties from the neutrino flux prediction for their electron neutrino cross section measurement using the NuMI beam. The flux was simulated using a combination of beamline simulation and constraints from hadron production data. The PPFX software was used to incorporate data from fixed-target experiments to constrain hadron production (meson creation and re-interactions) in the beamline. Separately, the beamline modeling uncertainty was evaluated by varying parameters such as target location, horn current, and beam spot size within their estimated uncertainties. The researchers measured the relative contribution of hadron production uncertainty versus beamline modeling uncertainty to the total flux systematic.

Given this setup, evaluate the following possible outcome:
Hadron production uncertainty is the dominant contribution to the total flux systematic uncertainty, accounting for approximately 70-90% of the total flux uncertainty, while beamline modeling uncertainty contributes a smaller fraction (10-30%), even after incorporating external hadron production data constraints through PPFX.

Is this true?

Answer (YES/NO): NO